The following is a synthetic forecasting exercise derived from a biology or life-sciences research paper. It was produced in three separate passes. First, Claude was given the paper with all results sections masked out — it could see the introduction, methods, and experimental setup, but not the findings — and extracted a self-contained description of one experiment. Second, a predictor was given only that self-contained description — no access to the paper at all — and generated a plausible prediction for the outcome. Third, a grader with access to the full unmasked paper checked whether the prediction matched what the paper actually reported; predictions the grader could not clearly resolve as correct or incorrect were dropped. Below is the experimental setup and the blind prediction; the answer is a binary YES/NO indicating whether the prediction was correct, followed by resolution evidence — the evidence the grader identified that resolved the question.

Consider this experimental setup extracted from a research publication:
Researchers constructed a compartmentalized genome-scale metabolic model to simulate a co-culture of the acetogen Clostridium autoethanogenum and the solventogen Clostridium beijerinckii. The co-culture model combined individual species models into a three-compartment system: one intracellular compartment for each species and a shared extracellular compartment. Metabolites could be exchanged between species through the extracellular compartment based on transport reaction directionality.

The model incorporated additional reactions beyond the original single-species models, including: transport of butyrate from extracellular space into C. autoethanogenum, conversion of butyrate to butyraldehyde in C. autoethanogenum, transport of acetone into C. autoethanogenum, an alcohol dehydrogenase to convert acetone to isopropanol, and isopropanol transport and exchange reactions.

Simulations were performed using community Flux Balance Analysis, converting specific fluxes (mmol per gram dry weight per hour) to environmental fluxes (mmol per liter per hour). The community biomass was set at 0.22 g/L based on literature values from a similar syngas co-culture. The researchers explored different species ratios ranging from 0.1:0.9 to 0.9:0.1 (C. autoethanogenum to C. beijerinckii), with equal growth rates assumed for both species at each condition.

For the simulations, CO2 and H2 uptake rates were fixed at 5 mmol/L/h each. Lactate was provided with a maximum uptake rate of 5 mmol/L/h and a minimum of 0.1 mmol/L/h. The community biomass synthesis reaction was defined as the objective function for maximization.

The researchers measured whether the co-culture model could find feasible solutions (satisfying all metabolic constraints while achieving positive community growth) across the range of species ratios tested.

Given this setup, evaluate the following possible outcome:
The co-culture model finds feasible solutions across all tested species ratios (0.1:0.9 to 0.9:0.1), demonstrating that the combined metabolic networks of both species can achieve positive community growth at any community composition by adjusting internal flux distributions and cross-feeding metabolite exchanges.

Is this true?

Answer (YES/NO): NO